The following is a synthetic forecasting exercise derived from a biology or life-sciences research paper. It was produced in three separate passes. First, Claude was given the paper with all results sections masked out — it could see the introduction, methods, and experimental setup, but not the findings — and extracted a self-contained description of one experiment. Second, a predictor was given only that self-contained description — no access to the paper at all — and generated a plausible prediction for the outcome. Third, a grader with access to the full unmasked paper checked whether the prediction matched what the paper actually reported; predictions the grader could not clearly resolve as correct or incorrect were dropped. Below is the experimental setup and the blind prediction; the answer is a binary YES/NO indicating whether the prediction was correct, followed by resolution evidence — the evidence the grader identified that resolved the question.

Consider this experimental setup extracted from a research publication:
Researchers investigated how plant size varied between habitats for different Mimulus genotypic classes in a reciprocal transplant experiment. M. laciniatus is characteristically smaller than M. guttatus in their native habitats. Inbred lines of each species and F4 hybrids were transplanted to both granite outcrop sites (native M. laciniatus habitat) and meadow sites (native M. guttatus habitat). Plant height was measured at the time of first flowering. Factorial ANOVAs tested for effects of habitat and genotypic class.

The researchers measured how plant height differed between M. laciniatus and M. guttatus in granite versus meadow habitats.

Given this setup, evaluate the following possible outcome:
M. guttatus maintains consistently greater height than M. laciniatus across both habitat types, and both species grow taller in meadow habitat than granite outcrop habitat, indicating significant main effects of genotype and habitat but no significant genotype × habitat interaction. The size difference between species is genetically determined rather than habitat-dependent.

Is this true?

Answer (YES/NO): NO